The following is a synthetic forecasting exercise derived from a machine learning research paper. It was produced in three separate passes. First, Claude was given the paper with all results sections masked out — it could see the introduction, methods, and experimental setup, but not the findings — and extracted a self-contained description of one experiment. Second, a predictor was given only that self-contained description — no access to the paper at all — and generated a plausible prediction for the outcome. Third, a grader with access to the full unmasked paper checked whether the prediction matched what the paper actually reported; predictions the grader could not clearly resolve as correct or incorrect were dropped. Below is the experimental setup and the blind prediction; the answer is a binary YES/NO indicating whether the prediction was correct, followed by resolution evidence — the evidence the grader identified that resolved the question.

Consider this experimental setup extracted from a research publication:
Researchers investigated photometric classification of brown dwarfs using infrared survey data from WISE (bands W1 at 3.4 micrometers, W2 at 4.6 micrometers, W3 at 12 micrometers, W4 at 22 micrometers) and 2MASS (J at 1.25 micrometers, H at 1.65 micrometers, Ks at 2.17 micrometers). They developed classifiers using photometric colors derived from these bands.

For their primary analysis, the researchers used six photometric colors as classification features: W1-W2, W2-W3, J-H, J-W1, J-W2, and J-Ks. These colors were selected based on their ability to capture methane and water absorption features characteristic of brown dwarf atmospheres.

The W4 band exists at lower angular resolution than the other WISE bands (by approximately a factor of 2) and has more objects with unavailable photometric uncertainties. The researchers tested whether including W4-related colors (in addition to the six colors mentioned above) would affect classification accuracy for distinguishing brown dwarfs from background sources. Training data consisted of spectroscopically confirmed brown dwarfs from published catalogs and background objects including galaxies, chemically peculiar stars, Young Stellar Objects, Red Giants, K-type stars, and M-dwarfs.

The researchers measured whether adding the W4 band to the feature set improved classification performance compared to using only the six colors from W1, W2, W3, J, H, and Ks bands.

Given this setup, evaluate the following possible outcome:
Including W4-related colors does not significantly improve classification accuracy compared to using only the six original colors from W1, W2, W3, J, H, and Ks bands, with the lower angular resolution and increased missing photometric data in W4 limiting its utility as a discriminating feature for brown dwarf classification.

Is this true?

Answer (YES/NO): YES